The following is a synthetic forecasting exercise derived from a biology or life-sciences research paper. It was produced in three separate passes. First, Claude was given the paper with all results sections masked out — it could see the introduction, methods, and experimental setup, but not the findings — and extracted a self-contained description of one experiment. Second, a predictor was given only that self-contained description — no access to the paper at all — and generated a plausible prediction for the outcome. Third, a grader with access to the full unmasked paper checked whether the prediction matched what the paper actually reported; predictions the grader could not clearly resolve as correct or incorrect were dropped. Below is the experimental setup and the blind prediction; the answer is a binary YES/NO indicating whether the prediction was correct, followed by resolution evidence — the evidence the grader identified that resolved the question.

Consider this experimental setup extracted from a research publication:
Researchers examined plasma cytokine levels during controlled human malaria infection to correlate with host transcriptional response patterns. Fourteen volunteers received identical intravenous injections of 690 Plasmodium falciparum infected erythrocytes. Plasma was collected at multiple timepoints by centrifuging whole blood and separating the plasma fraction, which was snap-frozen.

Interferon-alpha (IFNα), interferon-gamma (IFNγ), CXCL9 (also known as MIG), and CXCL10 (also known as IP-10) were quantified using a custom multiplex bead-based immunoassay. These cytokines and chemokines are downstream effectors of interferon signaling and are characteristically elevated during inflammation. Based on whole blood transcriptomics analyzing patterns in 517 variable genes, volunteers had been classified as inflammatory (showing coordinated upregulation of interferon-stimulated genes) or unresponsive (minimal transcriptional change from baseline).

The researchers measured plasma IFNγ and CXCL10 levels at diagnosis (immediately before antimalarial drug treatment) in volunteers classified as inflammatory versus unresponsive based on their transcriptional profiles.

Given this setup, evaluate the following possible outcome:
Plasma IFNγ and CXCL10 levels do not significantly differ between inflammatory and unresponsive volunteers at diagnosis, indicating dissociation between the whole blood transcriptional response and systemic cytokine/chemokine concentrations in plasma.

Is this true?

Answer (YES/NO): NO